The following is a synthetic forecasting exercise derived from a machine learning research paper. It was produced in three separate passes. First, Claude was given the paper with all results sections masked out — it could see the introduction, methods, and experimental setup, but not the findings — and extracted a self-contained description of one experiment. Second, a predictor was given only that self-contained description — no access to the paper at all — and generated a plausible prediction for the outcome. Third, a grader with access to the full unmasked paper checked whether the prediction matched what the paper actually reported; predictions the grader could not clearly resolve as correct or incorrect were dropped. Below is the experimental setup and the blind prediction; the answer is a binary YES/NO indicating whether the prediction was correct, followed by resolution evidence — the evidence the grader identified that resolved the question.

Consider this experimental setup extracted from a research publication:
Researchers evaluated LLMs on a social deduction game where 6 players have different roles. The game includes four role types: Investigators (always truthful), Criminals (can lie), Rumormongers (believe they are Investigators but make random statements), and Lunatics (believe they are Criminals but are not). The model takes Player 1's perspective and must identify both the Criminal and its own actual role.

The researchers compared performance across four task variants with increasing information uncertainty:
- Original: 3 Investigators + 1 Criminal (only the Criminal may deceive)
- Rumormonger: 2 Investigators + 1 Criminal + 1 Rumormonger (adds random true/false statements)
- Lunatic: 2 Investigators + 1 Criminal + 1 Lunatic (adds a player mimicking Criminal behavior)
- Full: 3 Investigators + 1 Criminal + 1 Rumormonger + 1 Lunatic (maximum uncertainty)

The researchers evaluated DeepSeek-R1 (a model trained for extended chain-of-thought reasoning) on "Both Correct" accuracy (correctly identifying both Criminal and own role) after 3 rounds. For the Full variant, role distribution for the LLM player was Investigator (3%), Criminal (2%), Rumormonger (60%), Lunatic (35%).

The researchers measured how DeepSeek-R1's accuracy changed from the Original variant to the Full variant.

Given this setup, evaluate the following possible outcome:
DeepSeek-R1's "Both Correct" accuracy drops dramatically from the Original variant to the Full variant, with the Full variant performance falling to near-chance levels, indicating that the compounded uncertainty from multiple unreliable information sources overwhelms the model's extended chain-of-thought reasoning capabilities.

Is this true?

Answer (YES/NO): NO